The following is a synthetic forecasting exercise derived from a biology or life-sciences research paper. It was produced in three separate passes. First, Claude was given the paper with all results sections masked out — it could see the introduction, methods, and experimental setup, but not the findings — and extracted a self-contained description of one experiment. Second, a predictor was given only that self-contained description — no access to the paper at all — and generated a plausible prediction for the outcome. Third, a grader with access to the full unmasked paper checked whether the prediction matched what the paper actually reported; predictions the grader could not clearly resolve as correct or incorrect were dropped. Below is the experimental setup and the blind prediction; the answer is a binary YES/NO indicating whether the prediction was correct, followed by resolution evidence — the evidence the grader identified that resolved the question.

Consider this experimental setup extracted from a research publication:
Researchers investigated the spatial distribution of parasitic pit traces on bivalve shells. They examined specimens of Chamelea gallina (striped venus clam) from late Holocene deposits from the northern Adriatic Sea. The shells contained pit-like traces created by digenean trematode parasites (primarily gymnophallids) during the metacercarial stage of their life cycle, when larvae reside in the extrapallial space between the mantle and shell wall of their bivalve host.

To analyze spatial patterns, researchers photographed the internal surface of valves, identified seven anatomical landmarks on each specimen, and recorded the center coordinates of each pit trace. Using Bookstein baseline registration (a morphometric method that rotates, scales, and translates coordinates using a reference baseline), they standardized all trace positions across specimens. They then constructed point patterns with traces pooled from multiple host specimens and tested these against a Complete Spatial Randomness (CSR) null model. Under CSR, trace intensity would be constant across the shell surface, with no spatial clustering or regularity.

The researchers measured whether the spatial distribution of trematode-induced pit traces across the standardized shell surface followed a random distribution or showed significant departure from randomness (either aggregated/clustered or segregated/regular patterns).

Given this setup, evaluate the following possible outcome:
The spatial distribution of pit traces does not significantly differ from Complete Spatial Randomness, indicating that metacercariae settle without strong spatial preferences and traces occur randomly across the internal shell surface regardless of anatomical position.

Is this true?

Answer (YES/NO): NO